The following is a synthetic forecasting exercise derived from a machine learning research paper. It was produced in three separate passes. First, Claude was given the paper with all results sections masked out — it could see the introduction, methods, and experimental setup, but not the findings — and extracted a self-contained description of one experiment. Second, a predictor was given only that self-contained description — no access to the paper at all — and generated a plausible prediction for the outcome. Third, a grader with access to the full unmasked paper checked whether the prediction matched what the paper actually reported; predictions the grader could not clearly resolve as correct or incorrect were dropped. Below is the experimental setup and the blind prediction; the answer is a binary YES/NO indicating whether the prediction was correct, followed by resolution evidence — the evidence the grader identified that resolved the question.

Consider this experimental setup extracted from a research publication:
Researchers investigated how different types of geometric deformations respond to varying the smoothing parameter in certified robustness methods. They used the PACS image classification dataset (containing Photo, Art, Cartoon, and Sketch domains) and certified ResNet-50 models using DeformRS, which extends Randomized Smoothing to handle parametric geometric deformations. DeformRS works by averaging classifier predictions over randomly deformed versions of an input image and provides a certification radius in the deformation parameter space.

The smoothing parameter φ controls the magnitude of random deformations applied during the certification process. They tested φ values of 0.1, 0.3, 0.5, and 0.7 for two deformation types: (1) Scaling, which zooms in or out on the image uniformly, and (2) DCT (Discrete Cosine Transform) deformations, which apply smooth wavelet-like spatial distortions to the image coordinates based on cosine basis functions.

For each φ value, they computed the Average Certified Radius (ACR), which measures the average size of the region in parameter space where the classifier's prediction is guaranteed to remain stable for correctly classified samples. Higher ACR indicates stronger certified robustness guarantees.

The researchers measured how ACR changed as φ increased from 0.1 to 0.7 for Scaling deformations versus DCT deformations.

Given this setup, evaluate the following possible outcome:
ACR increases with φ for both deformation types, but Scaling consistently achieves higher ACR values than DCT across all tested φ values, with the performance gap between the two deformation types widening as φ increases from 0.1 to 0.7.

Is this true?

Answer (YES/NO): NO